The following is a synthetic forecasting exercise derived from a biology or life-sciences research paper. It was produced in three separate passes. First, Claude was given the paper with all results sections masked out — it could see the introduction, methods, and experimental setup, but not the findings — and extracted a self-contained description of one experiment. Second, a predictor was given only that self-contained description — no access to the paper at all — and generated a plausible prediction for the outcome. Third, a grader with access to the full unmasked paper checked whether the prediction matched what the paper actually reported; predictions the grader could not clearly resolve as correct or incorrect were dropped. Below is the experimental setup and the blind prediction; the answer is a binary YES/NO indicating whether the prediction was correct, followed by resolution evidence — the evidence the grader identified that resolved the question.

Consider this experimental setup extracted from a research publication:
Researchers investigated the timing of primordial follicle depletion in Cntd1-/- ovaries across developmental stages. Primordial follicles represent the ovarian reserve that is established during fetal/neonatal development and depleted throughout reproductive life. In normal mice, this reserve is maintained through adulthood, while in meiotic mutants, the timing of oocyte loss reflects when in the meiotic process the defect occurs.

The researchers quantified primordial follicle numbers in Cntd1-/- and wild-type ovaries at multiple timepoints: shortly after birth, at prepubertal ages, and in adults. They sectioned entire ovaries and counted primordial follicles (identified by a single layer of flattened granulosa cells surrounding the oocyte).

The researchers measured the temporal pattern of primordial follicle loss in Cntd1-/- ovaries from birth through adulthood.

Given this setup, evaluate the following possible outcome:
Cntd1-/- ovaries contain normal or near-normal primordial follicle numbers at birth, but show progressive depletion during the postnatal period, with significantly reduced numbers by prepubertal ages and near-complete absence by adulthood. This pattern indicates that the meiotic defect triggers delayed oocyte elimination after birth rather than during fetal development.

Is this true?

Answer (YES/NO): NO